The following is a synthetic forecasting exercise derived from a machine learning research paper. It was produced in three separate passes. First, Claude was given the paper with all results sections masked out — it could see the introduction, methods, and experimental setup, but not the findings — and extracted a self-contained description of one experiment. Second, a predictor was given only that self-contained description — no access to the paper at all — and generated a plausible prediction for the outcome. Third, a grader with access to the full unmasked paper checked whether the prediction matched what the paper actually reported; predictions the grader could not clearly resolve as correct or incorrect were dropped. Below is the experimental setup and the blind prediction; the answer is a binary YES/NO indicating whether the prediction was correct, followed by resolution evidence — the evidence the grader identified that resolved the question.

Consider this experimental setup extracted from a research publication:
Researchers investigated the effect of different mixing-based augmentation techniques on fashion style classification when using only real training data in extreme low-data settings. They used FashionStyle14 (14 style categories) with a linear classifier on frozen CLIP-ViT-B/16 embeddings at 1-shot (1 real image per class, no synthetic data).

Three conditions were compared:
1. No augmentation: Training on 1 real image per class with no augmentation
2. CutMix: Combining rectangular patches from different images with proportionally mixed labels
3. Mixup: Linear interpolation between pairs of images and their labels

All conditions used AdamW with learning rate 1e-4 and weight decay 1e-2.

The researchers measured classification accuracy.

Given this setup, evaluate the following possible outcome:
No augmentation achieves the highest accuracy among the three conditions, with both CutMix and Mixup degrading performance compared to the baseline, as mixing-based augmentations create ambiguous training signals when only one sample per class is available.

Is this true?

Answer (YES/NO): YES